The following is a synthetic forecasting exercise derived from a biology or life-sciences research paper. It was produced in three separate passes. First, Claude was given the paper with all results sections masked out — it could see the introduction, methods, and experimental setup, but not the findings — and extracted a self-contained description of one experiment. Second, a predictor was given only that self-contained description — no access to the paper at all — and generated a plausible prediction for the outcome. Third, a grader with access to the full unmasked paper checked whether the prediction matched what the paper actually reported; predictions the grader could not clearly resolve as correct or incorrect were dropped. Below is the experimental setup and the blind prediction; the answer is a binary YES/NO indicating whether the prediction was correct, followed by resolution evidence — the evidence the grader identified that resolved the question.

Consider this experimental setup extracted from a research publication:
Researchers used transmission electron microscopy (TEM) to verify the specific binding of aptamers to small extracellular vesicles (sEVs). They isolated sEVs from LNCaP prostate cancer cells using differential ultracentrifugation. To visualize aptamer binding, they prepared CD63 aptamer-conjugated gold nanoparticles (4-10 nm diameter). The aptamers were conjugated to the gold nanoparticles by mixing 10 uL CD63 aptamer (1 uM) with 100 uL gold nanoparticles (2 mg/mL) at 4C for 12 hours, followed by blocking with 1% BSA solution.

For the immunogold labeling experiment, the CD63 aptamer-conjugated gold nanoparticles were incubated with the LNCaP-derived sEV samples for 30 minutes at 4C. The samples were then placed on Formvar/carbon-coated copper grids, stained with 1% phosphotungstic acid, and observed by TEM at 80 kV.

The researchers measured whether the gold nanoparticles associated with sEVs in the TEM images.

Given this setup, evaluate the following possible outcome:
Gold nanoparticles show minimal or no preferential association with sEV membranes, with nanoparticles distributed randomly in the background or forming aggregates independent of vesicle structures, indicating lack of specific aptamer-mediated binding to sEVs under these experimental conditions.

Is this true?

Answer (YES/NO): NO